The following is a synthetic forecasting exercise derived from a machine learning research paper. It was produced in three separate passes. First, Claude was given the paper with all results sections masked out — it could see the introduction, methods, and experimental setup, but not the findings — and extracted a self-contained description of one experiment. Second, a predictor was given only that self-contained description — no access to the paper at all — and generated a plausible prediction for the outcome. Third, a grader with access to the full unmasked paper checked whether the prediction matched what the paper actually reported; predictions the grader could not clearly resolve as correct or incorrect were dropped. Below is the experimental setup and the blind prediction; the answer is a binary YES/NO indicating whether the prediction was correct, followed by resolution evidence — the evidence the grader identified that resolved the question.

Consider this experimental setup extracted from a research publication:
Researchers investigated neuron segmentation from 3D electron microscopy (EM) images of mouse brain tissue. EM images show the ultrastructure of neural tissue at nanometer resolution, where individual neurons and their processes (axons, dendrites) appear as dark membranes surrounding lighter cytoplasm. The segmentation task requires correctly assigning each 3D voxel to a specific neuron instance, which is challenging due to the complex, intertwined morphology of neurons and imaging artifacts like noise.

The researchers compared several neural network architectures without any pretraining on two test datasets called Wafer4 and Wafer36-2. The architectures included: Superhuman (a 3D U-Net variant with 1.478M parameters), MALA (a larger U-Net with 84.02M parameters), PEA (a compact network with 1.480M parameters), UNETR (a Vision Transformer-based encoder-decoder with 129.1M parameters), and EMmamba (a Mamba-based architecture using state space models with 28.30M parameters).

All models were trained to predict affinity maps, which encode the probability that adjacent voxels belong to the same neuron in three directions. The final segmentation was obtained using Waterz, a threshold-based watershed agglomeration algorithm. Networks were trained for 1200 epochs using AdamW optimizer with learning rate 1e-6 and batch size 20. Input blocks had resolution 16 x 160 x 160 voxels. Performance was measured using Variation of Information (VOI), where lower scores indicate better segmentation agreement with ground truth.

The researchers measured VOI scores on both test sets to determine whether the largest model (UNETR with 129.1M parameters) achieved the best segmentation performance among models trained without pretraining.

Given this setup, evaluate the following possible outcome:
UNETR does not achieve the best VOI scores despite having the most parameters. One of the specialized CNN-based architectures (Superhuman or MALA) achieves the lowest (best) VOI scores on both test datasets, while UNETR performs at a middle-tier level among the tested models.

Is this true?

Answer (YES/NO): NO